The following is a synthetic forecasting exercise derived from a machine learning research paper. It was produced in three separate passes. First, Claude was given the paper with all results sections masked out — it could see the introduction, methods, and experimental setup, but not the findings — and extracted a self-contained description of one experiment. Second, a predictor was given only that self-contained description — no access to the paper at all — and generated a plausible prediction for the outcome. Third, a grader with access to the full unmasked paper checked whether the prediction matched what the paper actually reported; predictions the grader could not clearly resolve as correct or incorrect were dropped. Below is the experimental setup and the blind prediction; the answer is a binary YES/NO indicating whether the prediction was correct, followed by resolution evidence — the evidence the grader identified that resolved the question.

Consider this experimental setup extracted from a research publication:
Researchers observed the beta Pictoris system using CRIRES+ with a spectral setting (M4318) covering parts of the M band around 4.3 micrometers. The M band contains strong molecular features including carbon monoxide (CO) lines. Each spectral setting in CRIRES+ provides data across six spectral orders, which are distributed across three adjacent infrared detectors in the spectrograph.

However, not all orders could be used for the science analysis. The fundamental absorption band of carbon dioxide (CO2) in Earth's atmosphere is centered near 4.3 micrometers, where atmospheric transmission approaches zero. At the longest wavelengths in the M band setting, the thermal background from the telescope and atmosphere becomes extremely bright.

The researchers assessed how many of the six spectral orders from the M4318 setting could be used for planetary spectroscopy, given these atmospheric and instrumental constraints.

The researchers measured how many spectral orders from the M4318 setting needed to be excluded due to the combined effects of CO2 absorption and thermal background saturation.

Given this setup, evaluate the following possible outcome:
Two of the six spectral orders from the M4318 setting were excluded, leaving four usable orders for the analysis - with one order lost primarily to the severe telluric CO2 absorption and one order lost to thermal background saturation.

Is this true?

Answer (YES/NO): YES